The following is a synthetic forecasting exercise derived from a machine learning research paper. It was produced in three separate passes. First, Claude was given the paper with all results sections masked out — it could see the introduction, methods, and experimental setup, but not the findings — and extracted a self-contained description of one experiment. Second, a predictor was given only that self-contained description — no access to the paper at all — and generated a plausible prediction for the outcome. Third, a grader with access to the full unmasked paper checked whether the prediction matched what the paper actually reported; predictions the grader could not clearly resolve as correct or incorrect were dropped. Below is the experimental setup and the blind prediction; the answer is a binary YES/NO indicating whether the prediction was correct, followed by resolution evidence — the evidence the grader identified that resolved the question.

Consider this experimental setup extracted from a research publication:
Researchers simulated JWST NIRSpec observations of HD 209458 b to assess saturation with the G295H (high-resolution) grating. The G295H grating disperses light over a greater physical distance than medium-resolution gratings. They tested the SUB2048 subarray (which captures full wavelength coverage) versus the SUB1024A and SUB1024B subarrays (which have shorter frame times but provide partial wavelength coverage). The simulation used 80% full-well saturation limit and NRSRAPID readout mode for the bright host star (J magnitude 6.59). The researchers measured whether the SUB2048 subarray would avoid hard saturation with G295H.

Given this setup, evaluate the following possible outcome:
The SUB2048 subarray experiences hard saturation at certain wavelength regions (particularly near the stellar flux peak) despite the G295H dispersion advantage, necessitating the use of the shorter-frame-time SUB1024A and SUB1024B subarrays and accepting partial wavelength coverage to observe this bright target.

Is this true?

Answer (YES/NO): YES